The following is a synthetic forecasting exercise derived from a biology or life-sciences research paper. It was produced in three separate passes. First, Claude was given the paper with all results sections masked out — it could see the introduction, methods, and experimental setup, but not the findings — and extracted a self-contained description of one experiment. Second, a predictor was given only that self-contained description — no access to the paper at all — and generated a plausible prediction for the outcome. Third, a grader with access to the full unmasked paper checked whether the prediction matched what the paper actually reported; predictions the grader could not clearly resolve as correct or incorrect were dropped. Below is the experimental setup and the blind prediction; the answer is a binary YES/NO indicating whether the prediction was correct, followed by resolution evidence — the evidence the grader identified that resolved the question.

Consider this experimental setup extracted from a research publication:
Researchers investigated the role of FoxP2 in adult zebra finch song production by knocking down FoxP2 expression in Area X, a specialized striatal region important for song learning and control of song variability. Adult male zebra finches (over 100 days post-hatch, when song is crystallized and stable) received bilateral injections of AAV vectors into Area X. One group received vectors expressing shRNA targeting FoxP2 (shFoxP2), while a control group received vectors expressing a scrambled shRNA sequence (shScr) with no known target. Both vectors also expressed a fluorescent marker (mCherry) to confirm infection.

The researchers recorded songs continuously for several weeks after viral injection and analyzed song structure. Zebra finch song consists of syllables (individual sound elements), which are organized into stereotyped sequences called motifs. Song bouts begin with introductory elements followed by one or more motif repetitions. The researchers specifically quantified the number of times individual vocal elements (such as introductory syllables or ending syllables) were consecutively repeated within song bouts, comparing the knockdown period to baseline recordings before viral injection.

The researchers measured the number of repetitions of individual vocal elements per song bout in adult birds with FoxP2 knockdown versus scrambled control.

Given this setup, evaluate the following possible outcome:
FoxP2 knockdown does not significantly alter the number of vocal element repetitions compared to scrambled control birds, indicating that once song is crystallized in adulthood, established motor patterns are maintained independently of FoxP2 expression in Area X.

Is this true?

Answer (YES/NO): NO